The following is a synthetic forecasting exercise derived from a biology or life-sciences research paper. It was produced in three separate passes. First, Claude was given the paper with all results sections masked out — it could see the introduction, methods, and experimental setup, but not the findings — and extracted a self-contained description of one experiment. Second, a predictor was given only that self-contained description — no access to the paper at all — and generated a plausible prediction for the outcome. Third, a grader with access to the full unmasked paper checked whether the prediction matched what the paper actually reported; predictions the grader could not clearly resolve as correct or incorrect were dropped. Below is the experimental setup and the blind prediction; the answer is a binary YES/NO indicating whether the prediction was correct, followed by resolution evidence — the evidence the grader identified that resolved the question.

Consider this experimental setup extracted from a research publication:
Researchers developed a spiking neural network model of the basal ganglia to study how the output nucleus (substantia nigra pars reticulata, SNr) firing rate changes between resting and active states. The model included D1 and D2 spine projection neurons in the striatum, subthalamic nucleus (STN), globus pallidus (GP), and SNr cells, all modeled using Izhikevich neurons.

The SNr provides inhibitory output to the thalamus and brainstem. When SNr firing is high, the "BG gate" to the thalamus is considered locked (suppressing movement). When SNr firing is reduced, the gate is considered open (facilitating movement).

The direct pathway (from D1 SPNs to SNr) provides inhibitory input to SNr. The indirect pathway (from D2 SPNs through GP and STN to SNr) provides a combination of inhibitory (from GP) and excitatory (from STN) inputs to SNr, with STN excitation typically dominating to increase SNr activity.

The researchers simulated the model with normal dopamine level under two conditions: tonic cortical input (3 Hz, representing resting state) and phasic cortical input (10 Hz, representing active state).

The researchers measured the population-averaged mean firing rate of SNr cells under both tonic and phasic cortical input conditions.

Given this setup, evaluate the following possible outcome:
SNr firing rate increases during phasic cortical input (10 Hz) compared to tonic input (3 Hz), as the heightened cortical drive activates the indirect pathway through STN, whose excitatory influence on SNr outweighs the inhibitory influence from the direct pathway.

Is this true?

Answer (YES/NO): NO